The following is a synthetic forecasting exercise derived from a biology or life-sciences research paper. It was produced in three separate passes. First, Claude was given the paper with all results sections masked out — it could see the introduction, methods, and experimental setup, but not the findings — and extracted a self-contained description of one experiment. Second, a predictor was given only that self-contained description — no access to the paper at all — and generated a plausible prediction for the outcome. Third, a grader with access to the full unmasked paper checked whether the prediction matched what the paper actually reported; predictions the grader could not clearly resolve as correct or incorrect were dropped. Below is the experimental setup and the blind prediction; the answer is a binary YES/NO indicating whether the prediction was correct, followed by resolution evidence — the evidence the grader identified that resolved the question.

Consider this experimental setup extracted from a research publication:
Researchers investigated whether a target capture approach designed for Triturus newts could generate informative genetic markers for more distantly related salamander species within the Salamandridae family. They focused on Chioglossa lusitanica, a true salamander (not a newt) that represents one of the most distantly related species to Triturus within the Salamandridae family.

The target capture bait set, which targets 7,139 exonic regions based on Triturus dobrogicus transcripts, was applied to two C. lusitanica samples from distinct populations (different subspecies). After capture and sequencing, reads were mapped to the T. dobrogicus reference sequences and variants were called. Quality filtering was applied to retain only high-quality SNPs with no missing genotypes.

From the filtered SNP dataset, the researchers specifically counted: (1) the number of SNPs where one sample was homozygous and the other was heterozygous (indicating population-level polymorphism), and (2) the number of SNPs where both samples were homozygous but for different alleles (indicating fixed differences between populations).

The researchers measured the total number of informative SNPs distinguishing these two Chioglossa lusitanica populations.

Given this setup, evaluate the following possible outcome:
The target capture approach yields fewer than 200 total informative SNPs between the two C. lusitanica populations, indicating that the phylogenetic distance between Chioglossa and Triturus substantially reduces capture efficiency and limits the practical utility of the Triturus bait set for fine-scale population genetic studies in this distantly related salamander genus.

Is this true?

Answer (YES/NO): NO